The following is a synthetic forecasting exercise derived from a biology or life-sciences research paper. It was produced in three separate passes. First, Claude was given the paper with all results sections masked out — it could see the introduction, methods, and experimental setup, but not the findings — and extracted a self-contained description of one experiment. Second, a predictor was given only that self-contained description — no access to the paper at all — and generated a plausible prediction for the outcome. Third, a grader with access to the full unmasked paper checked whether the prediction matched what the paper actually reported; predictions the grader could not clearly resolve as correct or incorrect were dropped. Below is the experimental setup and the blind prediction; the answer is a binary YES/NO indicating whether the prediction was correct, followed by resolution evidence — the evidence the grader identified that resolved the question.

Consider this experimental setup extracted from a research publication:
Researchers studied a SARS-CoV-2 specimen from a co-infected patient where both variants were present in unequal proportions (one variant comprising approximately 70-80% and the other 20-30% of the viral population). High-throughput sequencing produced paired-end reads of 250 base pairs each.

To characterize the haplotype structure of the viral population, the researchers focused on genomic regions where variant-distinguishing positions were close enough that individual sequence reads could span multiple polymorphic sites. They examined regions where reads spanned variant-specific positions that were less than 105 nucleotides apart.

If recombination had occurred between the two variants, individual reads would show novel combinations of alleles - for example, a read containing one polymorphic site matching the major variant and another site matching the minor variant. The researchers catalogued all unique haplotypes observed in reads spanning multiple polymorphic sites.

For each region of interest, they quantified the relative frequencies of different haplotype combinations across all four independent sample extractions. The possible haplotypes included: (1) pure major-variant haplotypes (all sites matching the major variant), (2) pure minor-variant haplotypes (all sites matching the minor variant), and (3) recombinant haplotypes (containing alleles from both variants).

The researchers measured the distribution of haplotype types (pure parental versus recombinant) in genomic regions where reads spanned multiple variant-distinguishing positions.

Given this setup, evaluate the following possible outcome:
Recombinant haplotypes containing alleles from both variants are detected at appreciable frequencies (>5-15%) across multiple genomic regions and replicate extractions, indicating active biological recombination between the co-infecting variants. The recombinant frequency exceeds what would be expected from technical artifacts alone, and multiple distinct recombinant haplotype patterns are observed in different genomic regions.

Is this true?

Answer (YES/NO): YES